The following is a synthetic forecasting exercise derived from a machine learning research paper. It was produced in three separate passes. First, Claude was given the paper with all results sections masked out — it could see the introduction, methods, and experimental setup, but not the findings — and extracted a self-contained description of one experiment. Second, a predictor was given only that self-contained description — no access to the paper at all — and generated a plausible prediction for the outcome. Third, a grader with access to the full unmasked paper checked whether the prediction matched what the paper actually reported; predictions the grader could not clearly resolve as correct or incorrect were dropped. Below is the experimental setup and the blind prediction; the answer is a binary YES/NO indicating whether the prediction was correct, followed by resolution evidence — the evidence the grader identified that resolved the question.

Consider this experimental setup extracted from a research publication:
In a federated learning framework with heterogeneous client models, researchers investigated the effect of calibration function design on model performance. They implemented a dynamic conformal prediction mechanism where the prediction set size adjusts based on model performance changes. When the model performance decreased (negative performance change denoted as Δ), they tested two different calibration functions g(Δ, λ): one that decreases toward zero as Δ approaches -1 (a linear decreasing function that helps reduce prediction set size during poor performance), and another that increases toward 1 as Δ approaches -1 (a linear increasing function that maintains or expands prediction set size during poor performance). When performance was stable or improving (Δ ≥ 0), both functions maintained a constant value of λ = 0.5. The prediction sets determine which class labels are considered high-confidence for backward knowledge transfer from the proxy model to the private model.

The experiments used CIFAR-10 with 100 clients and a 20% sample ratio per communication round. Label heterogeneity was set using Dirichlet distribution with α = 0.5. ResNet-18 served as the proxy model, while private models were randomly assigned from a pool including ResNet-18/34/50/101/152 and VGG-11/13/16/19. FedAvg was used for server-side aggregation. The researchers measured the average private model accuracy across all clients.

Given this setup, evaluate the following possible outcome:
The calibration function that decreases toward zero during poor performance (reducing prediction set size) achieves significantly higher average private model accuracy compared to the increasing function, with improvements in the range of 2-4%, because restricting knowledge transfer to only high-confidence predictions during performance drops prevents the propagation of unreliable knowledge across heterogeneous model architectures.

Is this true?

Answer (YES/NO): NO